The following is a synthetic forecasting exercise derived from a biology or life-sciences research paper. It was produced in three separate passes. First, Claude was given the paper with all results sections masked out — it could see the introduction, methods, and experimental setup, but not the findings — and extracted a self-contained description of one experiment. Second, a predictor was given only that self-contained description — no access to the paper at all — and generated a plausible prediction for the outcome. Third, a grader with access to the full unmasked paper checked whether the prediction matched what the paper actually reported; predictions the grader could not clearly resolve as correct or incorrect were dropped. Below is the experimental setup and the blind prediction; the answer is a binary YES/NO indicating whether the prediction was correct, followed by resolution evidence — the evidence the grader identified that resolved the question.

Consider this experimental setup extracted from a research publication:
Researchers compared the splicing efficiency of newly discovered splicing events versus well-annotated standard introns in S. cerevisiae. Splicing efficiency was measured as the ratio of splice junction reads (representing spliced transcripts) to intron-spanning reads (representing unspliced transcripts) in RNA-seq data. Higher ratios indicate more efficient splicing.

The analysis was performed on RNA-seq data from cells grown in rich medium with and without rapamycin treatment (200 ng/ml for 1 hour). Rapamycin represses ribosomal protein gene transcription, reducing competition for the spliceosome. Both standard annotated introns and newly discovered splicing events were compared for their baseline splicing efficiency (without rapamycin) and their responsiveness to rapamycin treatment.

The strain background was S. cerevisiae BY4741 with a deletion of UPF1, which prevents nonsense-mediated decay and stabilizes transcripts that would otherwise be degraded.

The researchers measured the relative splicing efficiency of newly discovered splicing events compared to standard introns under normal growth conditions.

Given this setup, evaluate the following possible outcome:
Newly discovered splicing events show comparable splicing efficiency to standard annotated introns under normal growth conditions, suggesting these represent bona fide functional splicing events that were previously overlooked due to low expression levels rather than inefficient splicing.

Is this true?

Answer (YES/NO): NO